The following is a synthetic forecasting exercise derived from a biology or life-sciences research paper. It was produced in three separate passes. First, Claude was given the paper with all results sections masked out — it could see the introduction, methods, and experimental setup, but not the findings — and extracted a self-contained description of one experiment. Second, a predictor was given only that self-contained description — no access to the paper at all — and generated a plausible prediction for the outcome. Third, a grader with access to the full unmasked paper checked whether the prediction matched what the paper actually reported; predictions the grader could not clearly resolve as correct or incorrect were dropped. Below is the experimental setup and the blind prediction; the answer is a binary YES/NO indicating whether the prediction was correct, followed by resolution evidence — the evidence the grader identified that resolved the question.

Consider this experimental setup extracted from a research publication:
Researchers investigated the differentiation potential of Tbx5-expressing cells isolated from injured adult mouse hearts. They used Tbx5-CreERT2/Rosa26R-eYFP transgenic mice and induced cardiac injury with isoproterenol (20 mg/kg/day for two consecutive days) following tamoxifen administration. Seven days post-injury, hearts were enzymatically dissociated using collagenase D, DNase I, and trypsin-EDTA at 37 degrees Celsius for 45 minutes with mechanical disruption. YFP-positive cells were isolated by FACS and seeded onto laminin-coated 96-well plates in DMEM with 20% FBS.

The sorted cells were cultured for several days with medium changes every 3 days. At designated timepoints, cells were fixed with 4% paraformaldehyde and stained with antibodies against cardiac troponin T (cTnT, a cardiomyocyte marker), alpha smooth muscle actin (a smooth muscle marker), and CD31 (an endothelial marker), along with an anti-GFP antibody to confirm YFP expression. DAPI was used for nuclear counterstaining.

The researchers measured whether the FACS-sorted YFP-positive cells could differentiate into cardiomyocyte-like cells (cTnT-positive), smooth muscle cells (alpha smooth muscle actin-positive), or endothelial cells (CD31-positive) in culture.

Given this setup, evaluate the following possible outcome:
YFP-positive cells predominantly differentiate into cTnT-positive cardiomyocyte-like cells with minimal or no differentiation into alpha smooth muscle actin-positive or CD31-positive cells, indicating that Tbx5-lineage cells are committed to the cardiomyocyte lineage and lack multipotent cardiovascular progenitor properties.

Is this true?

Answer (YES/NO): YES